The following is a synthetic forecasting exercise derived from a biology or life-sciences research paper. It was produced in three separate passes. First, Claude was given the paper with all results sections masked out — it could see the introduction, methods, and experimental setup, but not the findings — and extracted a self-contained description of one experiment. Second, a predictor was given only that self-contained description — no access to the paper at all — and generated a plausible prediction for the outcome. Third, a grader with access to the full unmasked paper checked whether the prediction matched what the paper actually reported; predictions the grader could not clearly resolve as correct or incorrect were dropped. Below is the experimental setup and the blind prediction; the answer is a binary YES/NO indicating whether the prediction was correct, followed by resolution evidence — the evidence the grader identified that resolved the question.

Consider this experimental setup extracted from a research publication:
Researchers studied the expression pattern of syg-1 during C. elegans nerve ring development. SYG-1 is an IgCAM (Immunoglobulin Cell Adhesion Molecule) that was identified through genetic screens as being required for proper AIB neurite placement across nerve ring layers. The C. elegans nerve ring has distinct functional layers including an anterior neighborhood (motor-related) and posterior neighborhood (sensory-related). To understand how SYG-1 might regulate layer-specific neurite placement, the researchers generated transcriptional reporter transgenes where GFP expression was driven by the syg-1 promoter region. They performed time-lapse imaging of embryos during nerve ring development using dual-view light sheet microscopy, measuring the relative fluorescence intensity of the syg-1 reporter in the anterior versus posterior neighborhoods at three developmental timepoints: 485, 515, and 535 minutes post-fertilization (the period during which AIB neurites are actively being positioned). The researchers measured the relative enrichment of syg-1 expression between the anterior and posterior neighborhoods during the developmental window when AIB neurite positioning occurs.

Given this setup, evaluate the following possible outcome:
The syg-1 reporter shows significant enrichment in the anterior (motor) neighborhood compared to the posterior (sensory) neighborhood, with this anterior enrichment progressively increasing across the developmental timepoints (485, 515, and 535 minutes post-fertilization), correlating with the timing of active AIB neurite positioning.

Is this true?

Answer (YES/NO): YES